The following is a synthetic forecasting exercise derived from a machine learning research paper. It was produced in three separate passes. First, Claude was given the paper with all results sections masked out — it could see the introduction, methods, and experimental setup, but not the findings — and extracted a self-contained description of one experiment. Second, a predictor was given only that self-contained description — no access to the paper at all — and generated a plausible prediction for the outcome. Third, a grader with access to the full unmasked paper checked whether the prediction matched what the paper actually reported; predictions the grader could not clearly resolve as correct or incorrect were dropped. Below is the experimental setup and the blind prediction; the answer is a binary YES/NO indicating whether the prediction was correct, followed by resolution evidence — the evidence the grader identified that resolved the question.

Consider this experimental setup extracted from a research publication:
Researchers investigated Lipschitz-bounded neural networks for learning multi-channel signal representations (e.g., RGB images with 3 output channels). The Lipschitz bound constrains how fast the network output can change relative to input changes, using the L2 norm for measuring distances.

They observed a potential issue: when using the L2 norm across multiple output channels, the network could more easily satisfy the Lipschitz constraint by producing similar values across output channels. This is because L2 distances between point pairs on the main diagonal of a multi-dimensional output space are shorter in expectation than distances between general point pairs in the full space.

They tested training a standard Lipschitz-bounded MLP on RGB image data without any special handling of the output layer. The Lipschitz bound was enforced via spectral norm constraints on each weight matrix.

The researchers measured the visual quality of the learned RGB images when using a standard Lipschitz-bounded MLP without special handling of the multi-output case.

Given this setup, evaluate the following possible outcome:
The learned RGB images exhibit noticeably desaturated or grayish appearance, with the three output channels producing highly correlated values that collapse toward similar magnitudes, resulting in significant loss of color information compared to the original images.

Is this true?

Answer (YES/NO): YES